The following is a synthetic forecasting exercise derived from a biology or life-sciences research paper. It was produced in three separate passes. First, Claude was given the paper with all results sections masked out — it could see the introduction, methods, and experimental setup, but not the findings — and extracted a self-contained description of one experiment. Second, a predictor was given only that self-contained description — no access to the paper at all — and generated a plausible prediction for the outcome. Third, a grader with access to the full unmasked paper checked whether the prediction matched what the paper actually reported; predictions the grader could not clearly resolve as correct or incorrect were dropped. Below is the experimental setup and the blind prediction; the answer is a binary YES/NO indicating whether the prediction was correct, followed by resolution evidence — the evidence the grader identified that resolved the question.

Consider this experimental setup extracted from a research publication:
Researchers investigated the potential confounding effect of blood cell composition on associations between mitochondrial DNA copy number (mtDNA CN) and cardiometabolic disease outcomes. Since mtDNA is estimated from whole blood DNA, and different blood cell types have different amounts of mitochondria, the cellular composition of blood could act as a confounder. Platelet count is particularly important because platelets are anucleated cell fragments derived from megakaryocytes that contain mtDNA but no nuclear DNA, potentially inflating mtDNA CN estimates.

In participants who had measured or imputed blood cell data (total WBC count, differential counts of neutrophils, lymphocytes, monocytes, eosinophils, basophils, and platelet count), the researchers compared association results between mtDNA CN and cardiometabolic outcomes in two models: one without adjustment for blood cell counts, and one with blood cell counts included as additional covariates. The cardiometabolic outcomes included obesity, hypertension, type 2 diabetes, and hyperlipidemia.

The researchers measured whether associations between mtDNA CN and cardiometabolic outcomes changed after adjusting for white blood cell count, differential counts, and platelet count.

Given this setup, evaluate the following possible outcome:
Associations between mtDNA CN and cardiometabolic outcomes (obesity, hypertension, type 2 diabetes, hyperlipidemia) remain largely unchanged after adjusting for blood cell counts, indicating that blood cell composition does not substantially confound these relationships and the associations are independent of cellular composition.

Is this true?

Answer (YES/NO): NO